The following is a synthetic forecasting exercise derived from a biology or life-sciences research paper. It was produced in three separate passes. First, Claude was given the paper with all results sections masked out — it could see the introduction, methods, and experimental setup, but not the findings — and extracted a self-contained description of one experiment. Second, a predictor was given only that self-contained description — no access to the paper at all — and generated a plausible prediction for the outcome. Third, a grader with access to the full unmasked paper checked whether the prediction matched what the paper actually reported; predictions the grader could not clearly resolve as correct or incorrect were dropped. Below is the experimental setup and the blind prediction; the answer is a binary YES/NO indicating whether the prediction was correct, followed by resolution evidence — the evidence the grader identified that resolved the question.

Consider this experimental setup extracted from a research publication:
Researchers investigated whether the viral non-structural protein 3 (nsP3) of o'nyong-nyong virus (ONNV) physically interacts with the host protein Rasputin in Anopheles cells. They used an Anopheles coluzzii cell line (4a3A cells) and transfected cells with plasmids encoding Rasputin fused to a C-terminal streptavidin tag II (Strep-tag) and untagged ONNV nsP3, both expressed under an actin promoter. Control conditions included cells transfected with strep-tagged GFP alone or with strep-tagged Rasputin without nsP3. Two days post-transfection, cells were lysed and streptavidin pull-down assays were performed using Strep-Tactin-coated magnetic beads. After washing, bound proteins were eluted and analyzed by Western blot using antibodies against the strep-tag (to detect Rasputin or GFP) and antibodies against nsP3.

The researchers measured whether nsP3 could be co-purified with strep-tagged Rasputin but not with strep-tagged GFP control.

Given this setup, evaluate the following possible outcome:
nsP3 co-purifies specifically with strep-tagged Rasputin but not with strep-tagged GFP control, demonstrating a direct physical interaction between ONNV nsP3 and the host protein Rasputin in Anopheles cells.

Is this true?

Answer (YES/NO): YES